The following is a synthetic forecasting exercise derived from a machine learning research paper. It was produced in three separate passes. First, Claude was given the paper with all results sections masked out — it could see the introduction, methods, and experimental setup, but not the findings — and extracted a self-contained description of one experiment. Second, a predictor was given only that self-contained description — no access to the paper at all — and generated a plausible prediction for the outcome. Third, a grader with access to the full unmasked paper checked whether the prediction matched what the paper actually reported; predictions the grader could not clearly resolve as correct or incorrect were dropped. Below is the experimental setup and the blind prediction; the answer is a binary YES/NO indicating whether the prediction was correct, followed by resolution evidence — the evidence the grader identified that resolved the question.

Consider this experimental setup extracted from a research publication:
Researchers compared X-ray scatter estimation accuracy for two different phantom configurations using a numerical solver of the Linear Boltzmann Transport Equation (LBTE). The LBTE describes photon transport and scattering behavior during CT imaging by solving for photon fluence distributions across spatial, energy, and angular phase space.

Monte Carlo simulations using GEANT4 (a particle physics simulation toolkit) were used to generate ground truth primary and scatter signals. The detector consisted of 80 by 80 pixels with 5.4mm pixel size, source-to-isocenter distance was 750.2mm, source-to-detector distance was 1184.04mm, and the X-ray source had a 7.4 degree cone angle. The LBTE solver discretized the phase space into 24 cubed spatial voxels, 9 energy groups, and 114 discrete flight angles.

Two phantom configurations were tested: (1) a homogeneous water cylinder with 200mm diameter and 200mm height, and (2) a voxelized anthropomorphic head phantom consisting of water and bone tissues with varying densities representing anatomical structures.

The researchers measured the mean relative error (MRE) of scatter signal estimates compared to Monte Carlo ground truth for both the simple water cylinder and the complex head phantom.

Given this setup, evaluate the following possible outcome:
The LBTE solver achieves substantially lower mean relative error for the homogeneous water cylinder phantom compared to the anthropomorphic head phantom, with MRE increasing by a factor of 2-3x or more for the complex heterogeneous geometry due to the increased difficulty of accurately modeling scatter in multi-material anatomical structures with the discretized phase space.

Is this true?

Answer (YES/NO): NO